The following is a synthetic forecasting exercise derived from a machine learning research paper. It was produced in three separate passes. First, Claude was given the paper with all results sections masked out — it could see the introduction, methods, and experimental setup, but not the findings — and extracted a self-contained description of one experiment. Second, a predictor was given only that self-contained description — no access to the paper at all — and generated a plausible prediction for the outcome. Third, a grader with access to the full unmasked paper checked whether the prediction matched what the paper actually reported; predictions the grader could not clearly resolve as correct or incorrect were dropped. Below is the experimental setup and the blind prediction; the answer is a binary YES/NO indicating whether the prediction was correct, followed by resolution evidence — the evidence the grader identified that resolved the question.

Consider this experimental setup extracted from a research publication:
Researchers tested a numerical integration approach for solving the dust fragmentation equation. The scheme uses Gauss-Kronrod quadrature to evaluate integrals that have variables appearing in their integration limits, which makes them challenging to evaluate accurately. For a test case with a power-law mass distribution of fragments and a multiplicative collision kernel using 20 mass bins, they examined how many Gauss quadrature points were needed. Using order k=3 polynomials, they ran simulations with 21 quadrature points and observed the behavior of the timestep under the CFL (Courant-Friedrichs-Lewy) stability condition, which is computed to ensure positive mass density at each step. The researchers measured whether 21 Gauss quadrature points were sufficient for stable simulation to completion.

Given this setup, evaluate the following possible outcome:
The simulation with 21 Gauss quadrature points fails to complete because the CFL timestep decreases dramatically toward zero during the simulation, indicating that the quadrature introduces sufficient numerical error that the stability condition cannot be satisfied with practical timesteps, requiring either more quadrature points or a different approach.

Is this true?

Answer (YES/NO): YES